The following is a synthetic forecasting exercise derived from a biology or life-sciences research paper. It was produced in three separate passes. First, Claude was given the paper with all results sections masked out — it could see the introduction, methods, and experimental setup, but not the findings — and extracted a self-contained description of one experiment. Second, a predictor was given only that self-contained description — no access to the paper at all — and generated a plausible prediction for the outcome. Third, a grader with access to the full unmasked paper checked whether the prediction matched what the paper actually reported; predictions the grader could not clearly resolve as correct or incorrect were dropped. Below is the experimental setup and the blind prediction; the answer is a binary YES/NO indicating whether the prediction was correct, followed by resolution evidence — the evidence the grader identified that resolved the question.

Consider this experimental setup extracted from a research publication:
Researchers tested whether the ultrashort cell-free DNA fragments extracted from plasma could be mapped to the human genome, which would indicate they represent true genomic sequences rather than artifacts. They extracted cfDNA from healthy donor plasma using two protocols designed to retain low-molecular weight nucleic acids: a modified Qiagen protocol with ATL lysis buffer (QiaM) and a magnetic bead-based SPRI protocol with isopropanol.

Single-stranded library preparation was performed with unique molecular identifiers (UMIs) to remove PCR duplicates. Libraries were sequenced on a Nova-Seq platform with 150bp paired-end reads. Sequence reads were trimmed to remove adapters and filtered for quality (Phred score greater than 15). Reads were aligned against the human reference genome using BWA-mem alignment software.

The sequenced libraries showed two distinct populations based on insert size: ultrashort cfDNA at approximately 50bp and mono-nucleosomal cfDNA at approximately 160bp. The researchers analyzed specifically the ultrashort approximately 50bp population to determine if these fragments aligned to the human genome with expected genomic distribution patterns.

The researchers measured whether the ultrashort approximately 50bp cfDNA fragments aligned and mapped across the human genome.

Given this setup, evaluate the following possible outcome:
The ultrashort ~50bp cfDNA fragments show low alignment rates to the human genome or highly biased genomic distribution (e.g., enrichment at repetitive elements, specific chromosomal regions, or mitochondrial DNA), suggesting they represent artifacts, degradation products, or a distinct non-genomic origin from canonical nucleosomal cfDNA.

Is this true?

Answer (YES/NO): NO